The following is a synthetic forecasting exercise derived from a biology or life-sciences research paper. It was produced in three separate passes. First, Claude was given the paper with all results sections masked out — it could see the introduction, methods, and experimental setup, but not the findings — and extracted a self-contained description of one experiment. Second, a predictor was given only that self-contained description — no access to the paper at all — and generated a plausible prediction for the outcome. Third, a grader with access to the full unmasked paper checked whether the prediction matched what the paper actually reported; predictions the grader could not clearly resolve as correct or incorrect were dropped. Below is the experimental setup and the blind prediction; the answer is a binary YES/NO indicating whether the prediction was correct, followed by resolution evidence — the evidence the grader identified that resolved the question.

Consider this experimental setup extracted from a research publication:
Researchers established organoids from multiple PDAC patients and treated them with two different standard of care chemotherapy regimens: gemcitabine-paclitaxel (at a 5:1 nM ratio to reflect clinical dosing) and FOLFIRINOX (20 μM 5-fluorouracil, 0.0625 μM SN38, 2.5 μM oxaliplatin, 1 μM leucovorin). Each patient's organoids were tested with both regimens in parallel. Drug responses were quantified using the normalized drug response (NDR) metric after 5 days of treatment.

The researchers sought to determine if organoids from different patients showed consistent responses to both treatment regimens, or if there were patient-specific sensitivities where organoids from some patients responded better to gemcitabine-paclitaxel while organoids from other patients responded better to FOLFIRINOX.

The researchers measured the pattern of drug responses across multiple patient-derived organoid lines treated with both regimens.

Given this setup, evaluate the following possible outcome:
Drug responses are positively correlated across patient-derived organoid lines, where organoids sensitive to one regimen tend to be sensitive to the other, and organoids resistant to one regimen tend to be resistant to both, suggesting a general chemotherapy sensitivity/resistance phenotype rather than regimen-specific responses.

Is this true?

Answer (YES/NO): NO